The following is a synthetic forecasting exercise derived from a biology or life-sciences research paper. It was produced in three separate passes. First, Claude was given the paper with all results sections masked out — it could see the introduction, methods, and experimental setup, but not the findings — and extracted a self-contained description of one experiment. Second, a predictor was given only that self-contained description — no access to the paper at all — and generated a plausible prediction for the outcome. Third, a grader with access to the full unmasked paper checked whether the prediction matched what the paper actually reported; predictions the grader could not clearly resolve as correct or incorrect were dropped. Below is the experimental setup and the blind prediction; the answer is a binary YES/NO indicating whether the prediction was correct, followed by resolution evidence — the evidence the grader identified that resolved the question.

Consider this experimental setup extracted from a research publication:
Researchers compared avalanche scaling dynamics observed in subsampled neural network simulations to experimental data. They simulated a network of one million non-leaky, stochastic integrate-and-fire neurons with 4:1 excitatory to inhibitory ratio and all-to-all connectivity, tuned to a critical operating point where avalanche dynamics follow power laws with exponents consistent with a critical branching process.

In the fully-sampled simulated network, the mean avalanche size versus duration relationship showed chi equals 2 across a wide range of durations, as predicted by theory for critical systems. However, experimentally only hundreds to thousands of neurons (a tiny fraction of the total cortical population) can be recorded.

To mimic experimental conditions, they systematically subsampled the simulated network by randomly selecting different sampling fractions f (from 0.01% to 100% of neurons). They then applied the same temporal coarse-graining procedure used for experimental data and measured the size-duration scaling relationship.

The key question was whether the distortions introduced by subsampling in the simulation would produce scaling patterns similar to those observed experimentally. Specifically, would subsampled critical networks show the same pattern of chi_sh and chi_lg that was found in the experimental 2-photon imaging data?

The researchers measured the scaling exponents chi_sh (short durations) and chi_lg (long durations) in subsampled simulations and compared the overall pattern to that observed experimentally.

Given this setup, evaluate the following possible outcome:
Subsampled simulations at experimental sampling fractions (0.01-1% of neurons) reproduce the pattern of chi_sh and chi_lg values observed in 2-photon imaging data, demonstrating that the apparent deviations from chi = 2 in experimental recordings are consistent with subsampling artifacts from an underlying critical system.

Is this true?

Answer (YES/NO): YES